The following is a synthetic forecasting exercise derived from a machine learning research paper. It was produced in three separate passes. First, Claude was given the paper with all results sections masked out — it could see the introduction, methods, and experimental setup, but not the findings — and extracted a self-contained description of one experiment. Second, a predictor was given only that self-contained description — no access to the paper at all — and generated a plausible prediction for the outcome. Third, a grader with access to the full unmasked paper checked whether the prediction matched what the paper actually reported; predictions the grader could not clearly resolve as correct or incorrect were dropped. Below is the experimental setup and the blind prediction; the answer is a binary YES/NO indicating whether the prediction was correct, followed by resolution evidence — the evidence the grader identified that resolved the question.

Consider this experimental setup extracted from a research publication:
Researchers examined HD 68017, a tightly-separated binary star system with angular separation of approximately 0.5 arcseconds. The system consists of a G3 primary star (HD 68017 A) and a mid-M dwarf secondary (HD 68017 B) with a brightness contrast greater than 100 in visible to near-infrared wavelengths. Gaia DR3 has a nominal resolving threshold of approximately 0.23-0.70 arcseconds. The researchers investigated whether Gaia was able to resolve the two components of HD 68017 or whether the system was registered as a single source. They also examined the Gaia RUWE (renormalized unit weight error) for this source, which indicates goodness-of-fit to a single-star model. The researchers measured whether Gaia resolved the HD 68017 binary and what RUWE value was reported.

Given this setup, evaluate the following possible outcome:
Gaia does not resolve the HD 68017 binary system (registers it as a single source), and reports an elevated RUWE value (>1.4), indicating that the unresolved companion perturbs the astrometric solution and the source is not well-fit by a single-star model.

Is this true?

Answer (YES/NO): YES